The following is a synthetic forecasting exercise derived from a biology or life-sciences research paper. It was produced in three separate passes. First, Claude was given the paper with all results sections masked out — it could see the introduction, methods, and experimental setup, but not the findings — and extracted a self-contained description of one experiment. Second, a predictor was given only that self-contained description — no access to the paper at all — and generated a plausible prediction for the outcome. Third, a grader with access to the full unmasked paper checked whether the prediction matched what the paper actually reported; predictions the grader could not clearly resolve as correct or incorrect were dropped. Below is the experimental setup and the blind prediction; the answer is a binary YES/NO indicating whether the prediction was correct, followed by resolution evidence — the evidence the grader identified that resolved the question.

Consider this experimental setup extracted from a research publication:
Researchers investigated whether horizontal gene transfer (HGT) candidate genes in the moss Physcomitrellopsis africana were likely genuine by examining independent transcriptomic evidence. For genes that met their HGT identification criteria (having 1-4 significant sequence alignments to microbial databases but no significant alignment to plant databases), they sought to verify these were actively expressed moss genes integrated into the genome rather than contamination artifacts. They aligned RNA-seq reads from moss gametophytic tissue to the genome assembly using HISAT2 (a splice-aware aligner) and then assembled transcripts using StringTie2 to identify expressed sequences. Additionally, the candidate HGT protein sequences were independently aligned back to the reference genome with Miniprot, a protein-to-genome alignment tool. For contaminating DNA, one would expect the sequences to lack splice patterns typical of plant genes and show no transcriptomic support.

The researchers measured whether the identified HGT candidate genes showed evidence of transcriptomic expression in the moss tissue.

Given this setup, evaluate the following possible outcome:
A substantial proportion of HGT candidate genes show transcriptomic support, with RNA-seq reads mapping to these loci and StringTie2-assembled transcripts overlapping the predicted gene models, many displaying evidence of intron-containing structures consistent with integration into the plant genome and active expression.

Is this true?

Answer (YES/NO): NO